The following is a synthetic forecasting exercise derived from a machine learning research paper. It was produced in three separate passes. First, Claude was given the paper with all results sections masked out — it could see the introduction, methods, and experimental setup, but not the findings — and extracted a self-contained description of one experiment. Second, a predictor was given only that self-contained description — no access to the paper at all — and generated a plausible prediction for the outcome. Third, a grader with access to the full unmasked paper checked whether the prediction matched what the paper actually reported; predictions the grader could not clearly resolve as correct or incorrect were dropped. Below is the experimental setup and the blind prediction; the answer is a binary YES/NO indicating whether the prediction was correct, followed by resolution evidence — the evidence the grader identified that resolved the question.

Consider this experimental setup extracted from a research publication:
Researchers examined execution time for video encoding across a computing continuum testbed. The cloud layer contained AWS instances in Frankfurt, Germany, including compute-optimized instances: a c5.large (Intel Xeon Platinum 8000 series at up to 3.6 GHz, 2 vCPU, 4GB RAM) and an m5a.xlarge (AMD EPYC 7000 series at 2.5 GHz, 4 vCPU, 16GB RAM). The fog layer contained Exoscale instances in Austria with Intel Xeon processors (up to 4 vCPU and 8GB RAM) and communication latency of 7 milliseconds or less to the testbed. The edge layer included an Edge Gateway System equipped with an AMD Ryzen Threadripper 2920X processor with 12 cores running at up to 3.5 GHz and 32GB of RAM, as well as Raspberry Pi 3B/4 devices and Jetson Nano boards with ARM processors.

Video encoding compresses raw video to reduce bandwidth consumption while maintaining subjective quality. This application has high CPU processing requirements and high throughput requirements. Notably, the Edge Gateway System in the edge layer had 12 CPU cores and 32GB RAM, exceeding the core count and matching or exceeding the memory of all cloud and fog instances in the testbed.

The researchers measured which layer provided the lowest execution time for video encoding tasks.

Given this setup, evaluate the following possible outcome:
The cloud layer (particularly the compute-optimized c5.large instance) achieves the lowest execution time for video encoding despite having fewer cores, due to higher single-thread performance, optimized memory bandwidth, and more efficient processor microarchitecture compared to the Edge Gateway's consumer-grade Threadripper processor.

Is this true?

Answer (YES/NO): NO